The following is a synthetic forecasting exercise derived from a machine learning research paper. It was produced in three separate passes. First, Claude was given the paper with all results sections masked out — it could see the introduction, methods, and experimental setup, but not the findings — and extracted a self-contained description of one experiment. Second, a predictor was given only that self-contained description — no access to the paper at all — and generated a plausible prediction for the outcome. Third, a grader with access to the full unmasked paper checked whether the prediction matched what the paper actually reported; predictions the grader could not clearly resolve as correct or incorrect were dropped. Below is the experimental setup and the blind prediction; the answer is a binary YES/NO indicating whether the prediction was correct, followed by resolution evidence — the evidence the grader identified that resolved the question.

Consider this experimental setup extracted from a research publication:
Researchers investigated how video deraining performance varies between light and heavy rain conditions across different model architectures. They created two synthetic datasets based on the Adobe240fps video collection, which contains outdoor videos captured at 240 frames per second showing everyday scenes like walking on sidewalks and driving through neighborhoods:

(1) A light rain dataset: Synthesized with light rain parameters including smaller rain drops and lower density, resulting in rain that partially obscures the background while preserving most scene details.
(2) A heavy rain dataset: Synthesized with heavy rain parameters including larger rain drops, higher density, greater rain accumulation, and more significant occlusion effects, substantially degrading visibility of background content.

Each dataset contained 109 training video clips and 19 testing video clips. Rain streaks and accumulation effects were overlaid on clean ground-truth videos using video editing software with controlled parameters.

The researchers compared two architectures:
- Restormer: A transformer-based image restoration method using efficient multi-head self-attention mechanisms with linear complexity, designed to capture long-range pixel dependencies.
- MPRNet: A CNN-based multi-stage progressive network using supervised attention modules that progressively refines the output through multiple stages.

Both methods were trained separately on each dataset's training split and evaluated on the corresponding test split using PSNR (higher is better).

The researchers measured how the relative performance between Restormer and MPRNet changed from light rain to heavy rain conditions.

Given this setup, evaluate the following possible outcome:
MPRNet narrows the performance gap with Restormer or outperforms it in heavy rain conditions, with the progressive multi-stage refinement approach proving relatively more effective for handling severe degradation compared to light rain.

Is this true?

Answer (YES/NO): NO